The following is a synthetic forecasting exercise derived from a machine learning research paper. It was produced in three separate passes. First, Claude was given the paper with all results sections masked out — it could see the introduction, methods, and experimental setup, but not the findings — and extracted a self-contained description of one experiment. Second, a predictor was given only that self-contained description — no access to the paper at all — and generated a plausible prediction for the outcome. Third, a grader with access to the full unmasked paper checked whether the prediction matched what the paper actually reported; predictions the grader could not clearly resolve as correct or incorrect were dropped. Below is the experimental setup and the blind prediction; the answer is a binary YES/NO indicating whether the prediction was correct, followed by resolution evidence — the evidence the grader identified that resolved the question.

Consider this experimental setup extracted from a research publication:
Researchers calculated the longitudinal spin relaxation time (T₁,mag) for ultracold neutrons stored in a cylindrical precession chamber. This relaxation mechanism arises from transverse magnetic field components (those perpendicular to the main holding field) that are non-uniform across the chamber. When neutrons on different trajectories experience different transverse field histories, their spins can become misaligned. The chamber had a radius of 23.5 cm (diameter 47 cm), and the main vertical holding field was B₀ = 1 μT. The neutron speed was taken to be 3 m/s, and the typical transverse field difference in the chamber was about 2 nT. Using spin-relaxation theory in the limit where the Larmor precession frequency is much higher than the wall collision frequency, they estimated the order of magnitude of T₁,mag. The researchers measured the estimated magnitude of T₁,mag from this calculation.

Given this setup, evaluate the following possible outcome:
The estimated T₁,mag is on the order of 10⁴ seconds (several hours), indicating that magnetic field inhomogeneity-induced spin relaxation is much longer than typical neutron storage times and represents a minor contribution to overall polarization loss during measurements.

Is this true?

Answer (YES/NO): NO